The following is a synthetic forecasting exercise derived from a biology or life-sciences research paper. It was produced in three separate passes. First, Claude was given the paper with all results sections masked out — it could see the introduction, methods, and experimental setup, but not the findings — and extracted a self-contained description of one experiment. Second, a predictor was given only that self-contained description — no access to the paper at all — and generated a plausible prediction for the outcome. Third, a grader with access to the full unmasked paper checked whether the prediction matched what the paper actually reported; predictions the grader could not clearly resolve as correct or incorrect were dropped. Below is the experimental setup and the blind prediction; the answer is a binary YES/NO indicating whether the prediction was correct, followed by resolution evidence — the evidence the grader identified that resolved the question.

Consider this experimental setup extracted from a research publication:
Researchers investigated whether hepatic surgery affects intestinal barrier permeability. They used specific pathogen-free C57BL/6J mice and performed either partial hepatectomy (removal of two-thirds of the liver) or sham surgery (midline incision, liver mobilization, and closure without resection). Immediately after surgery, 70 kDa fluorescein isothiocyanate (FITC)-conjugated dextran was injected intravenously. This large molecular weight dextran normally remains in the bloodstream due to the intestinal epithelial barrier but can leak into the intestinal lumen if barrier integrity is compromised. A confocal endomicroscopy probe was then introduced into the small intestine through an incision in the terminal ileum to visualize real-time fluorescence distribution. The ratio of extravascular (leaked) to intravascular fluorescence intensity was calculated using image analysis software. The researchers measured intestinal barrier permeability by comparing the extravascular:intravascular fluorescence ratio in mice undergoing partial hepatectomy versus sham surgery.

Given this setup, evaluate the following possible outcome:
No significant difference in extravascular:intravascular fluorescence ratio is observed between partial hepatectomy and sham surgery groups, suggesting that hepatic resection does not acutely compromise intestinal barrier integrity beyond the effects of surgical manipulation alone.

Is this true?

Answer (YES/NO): NO